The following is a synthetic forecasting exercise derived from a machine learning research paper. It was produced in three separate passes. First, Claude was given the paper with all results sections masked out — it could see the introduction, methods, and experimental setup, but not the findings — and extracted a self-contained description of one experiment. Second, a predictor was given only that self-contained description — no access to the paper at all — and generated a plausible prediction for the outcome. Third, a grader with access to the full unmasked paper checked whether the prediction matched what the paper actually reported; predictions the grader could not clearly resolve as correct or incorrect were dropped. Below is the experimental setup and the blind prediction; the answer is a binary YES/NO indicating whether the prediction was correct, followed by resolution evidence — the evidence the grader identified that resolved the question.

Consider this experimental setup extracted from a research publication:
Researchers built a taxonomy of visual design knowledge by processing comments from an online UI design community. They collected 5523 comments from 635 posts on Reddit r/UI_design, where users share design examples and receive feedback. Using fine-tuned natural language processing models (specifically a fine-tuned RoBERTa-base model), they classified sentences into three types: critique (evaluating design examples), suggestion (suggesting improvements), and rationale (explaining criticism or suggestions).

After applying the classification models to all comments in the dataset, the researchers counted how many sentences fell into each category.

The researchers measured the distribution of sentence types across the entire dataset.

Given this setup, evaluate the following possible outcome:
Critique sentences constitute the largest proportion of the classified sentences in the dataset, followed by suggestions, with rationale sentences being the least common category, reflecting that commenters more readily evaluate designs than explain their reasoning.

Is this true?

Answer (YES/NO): NO